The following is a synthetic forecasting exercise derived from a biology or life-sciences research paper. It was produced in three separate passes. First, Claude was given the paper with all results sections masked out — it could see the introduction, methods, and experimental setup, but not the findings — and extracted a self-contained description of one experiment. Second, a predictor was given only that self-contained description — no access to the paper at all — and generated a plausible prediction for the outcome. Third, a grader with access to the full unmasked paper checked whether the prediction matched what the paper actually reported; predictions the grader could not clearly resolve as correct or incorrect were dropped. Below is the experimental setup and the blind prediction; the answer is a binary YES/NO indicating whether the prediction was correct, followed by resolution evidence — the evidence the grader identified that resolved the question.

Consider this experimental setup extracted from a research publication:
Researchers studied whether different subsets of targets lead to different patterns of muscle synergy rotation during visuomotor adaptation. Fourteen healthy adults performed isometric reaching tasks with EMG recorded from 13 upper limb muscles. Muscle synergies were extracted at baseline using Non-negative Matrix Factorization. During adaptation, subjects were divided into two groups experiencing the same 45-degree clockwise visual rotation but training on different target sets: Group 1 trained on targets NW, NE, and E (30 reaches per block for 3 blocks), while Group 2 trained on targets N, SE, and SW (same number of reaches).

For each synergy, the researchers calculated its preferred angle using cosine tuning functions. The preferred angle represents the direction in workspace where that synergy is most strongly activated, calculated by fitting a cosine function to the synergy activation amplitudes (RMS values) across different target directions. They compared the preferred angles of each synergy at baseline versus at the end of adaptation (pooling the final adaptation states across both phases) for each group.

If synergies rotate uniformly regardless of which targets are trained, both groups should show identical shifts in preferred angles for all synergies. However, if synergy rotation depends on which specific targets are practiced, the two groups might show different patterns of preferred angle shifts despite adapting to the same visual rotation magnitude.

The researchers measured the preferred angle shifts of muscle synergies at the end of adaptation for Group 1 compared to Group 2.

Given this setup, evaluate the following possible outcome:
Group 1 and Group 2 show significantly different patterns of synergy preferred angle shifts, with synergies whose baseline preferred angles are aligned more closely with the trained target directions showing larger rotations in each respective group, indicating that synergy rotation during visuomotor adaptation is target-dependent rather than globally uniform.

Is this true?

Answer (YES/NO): NO